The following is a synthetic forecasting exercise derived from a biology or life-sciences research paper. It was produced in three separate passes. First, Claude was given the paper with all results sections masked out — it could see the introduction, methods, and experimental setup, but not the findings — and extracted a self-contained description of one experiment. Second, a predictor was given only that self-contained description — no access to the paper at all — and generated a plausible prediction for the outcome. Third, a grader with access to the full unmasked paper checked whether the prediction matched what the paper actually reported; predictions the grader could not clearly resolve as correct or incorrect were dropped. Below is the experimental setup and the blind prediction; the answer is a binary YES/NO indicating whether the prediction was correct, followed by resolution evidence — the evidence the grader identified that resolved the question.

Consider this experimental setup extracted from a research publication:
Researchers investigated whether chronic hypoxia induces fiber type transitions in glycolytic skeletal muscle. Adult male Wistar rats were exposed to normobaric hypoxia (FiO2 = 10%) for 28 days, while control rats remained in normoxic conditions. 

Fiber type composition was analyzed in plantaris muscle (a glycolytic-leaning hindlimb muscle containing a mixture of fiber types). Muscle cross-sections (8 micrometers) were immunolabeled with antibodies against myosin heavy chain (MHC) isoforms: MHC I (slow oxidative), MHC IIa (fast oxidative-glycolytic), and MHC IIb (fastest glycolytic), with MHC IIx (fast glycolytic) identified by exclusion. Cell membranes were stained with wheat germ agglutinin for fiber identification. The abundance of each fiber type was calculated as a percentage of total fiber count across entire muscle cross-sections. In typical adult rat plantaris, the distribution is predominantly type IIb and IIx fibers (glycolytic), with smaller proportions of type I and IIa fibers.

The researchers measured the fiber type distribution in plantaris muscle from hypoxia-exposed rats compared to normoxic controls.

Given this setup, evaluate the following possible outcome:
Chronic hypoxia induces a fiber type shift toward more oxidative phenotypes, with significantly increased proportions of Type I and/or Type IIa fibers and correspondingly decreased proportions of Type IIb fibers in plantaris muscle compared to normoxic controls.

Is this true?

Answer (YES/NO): NO